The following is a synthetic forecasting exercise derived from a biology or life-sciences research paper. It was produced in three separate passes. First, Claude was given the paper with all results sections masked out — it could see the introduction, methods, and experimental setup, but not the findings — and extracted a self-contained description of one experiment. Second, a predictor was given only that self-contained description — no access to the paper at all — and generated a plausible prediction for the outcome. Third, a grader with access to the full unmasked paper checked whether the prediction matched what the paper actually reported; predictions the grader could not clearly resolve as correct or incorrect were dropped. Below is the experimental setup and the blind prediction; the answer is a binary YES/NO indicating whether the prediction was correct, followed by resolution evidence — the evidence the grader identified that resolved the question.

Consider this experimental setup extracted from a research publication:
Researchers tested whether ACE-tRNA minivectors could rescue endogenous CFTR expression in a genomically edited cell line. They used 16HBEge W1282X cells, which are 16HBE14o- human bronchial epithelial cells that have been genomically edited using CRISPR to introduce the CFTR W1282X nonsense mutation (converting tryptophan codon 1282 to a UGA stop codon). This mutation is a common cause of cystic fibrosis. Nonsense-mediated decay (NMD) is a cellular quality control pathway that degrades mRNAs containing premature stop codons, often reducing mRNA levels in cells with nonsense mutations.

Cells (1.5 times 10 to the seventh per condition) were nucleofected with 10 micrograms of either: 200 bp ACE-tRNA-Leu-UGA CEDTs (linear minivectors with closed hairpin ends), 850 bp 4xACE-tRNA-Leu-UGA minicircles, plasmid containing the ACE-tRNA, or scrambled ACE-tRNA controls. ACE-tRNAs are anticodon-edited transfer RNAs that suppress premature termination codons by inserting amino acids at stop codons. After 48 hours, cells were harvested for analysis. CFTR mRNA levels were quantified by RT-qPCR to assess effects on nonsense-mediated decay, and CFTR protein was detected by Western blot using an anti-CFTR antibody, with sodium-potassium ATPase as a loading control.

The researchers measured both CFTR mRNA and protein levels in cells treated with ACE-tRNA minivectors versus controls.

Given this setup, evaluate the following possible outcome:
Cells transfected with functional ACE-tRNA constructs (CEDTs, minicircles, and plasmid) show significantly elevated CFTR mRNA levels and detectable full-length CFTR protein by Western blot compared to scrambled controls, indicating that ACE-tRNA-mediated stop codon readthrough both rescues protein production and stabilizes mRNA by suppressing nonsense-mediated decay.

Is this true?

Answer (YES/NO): YES